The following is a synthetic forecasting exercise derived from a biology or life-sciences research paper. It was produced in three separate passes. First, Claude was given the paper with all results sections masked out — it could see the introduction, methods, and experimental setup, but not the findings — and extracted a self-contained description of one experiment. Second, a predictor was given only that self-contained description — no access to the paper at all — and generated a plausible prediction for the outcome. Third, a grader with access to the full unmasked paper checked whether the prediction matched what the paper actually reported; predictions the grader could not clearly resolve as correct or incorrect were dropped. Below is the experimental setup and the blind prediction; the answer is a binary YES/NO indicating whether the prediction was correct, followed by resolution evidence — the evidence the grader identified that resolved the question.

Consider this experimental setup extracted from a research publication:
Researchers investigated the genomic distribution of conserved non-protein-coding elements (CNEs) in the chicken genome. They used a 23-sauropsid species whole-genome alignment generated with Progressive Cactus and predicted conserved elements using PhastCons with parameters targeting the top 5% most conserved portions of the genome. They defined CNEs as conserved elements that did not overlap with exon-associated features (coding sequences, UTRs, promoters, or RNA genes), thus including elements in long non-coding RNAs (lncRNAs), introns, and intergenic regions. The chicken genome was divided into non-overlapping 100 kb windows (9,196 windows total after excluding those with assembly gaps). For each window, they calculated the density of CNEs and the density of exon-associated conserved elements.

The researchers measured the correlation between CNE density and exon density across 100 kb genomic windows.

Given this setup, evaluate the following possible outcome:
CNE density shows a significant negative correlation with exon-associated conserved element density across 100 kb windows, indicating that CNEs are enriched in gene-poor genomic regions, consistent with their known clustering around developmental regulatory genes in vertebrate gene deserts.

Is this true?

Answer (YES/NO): YES